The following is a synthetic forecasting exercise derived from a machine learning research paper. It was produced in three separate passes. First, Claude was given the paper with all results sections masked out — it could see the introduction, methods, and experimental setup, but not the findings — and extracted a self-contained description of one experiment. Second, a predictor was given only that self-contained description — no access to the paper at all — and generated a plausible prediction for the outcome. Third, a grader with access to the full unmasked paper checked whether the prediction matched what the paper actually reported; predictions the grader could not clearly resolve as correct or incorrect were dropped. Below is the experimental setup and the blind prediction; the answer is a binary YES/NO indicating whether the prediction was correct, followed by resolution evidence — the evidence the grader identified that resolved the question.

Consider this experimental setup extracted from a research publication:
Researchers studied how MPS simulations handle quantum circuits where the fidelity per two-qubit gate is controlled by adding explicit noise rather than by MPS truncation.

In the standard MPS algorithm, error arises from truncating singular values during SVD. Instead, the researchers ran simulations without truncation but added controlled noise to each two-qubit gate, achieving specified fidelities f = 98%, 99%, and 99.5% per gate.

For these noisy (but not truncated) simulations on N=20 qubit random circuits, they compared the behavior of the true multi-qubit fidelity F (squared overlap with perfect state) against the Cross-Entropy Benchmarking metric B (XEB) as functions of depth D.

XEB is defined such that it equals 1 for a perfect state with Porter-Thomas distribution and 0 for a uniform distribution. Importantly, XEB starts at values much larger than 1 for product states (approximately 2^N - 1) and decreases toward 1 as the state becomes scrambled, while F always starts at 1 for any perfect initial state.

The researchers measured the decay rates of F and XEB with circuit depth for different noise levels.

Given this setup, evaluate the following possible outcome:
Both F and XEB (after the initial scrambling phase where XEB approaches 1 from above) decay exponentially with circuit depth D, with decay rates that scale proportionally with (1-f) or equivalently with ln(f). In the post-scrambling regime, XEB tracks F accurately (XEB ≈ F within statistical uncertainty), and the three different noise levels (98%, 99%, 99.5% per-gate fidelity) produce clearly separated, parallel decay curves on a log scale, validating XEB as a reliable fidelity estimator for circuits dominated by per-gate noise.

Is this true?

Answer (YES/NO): NO